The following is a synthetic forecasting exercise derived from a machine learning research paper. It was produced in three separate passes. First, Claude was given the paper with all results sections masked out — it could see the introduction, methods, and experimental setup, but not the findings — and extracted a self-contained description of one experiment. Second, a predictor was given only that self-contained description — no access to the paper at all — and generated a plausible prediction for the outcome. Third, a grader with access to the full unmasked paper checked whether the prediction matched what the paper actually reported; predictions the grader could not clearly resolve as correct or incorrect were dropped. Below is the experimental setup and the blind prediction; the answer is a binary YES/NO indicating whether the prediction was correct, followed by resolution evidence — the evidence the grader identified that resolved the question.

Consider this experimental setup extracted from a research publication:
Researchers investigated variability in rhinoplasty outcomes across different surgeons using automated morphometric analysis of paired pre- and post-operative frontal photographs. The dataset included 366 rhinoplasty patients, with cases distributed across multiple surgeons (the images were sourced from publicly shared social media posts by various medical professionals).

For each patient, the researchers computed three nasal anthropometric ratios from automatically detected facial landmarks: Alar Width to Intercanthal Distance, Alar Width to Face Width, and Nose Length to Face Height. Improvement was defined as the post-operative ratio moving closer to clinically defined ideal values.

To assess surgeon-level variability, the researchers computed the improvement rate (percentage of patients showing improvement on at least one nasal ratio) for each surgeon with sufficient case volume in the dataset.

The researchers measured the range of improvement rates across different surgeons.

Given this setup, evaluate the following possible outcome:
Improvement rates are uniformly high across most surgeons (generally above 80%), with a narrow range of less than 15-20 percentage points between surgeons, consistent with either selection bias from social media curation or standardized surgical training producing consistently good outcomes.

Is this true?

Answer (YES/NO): YES